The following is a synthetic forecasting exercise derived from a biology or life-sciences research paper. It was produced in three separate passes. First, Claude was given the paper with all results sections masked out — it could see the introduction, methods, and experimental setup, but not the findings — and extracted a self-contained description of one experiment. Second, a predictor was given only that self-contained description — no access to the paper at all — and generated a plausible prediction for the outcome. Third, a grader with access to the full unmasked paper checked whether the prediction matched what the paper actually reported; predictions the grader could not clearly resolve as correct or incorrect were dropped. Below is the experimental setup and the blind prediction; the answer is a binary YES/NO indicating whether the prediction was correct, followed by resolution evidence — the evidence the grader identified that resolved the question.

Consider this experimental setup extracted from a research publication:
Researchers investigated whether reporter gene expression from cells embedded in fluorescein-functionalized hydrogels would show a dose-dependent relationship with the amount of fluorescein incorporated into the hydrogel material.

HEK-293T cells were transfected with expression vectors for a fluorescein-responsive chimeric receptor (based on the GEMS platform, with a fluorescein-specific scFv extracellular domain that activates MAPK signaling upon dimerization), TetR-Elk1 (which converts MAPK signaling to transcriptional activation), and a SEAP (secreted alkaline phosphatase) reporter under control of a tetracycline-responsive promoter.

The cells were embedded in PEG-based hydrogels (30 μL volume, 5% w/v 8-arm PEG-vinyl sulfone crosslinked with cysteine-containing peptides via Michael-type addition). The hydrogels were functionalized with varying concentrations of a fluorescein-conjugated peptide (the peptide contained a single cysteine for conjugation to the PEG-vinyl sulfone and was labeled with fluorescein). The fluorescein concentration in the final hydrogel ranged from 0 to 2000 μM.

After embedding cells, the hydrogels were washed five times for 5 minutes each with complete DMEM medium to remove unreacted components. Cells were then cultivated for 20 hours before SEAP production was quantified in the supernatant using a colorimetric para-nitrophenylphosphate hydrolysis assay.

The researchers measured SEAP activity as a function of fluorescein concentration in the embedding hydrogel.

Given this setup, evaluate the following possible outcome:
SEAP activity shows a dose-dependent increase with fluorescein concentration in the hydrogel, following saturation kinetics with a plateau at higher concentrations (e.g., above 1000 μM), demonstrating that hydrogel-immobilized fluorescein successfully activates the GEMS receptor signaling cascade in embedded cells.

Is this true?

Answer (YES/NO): NO